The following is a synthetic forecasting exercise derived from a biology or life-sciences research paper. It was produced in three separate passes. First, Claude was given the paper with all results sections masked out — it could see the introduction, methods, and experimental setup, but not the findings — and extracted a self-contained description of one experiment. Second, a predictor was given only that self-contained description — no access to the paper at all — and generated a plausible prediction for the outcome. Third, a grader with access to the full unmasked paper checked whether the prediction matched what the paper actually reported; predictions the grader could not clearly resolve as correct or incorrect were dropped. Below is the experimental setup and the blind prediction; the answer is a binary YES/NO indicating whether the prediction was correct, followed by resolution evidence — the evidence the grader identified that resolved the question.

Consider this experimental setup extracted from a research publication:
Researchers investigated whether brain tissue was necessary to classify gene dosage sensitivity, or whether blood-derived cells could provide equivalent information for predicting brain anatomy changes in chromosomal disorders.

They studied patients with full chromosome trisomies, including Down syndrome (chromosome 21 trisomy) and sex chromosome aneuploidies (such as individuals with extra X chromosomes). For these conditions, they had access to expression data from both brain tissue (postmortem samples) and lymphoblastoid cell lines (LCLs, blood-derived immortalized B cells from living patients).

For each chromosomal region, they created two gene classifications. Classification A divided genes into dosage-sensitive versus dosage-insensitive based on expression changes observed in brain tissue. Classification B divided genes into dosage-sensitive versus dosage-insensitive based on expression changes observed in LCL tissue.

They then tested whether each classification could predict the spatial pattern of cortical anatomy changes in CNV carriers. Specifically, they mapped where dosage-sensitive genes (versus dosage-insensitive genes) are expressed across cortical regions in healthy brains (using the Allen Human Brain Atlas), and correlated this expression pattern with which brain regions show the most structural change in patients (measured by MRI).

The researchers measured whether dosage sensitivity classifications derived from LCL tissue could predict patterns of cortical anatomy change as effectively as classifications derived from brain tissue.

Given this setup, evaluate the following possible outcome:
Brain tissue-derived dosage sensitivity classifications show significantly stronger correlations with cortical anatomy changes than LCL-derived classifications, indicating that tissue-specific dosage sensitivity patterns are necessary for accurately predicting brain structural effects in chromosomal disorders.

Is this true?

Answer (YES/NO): NO